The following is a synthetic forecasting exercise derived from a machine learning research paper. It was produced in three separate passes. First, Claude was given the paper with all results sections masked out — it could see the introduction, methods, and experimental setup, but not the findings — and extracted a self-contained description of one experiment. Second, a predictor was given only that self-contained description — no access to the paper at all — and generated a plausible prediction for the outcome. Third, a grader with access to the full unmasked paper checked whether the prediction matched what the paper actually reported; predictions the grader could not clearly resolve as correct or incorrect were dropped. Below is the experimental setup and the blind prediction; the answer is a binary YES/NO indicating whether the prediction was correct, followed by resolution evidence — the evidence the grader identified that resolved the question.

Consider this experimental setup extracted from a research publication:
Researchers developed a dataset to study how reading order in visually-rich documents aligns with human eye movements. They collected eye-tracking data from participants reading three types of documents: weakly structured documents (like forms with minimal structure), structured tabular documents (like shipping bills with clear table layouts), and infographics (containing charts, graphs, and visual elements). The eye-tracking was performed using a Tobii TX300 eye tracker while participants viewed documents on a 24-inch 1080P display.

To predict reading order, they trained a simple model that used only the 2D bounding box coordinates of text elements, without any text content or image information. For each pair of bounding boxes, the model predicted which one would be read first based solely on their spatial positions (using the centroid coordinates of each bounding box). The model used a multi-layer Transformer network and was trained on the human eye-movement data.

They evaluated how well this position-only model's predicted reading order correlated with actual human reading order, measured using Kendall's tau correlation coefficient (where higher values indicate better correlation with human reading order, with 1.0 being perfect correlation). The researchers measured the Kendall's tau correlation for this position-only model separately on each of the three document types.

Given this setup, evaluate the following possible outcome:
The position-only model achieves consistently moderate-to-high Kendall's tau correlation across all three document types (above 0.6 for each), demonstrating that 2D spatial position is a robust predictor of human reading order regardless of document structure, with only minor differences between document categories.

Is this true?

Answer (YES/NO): NO